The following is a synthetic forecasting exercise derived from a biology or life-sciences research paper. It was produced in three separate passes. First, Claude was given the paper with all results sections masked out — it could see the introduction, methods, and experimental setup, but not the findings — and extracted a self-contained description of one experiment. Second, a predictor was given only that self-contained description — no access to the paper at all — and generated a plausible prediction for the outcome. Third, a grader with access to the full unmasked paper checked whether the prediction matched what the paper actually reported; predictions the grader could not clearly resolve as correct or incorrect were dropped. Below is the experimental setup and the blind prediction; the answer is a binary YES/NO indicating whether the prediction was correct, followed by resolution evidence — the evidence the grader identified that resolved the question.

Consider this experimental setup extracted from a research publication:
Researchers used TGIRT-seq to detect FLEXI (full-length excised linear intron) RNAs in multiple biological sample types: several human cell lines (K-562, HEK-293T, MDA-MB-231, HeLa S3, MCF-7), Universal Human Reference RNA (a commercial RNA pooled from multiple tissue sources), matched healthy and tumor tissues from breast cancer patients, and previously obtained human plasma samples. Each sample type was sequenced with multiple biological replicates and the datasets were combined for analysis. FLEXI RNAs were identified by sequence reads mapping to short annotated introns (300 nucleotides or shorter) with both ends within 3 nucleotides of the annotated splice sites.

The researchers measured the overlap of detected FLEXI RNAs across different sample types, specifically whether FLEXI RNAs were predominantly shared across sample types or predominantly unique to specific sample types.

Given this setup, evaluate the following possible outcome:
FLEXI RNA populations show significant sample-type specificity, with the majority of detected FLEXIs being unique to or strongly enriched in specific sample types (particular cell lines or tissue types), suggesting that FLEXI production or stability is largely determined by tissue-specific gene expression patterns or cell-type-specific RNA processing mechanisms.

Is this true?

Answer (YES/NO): YES